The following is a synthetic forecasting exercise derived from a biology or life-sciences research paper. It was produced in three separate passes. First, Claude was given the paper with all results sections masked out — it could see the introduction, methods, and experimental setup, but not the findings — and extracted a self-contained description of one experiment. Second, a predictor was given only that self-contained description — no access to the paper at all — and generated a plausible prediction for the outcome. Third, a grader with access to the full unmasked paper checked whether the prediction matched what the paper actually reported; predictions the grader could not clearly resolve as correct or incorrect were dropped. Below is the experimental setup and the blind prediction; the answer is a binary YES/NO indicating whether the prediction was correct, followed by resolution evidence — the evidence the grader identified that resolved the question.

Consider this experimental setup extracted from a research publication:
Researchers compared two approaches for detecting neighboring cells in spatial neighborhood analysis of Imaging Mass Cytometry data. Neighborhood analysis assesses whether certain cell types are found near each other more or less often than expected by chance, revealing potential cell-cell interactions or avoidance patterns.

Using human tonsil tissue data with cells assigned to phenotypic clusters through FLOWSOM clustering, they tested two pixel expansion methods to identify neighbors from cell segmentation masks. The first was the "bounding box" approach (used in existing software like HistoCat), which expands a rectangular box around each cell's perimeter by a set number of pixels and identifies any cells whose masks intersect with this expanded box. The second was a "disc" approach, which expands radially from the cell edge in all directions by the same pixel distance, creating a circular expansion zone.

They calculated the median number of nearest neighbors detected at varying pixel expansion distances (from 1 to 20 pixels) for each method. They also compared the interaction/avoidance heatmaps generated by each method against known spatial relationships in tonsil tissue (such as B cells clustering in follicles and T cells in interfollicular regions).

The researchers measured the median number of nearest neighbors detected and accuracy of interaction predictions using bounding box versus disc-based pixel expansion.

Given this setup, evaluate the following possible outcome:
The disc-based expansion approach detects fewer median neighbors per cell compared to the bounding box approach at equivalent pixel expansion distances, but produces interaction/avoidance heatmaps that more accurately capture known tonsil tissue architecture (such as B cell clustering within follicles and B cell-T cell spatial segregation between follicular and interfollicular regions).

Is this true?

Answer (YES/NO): YES